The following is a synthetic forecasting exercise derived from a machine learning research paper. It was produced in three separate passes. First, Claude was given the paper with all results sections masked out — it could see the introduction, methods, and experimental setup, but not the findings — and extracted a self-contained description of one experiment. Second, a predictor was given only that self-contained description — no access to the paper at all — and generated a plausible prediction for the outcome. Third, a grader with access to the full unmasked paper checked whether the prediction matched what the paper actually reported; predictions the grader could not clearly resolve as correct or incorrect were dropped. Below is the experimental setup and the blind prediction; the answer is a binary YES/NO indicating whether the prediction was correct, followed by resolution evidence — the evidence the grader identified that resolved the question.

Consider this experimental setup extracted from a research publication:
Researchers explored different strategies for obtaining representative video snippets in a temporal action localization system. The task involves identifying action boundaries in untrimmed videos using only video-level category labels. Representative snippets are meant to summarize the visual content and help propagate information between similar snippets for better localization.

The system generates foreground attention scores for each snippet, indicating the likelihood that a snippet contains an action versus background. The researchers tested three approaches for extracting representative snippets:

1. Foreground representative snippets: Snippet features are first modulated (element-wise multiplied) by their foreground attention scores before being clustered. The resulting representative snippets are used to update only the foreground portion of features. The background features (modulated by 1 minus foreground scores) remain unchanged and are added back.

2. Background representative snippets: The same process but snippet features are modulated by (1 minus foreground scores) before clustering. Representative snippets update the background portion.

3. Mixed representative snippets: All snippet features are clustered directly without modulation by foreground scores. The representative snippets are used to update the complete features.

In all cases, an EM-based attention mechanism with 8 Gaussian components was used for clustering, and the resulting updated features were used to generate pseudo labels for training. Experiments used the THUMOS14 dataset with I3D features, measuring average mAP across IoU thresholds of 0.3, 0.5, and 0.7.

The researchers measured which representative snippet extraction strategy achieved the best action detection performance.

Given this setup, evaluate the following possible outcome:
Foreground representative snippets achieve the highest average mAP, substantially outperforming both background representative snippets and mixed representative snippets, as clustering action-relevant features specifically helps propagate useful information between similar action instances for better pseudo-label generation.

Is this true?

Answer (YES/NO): NO